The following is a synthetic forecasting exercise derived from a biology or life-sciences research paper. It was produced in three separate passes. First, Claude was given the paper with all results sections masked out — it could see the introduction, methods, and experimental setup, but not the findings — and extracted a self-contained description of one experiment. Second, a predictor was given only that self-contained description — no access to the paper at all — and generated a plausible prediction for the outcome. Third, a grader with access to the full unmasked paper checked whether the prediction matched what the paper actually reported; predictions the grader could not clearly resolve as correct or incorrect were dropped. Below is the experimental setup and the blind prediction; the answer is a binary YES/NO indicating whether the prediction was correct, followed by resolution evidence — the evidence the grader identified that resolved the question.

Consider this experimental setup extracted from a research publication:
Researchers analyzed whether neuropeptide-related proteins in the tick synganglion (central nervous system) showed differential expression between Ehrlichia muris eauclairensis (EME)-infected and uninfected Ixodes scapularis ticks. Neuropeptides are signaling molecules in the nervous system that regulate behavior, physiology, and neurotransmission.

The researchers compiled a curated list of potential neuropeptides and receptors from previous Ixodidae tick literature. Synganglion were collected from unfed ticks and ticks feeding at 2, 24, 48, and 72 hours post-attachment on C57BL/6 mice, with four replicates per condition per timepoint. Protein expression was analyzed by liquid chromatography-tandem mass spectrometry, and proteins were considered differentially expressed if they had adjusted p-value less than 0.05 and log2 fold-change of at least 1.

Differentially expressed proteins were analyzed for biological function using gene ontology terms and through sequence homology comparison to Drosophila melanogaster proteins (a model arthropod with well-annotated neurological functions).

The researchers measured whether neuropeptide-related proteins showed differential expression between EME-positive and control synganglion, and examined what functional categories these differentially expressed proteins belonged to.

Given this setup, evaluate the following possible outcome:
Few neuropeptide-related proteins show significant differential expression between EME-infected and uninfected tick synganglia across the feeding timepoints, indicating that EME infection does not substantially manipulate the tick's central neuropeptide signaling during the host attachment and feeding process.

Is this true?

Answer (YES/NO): NO